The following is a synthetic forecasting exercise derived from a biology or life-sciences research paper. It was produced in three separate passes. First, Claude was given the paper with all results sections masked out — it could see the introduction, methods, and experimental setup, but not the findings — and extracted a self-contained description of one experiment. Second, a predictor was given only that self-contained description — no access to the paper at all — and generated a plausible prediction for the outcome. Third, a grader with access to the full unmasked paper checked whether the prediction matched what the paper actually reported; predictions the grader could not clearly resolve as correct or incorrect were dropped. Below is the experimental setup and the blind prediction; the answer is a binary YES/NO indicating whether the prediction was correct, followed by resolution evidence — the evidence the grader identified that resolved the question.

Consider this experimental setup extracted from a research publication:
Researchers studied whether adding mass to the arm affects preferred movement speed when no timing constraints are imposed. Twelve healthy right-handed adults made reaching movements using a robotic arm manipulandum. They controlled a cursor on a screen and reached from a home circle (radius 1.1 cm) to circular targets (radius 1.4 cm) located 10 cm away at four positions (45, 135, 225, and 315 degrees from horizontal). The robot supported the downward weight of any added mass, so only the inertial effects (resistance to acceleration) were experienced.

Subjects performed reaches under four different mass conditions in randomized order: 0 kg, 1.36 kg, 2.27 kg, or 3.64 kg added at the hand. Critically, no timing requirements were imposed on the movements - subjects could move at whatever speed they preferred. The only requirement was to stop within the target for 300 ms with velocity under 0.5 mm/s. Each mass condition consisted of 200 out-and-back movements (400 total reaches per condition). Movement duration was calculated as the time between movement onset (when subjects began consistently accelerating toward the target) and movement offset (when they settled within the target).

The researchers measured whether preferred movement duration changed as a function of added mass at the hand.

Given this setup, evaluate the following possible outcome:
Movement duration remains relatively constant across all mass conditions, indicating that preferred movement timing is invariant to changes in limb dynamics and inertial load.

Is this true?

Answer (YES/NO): NO